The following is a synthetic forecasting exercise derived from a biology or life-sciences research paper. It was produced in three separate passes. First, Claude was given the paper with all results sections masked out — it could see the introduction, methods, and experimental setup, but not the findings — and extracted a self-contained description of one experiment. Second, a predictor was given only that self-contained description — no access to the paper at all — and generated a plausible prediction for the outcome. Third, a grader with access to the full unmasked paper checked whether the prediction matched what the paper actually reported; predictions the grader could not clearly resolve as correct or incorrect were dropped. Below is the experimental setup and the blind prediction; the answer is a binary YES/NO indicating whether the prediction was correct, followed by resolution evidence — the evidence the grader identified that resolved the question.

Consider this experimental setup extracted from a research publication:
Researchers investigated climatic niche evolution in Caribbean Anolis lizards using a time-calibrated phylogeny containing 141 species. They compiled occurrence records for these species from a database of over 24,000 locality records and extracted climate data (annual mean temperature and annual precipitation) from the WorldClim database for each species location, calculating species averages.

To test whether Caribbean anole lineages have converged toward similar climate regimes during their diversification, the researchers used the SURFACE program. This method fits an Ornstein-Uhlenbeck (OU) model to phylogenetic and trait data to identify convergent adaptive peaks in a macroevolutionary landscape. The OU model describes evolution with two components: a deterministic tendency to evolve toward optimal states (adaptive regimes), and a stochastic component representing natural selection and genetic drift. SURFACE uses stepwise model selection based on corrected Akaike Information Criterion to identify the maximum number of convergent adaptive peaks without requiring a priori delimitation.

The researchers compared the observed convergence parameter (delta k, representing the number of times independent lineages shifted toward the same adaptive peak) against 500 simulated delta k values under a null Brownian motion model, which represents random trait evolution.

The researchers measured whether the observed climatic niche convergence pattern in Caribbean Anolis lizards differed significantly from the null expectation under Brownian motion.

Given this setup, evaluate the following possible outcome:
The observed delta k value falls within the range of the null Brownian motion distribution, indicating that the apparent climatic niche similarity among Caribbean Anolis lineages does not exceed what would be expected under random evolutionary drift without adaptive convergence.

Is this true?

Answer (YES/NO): NO